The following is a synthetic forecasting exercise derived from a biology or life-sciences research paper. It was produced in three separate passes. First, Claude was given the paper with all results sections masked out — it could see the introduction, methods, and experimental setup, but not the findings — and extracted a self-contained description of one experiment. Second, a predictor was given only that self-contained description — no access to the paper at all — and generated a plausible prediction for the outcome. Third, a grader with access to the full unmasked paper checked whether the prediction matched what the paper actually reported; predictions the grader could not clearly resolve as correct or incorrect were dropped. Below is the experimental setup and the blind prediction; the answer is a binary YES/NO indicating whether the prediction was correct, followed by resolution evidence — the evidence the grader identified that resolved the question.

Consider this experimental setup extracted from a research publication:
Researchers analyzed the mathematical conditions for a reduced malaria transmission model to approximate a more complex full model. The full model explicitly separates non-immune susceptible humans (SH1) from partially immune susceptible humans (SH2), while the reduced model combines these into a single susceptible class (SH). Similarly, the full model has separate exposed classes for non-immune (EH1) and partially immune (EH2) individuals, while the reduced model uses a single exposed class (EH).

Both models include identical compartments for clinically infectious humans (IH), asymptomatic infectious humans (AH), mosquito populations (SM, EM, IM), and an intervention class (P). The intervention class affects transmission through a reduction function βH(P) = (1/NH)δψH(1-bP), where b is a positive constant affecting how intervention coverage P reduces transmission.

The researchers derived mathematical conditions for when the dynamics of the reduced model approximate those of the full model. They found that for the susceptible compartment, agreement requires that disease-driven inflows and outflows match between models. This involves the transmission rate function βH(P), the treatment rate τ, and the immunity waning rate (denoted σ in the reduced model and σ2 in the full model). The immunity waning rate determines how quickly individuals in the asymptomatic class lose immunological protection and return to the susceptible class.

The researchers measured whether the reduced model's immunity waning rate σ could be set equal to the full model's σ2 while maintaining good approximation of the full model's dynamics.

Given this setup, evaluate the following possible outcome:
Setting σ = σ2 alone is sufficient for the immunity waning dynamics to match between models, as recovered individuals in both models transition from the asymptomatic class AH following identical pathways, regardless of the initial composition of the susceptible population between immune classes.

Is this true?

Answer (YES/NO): NO